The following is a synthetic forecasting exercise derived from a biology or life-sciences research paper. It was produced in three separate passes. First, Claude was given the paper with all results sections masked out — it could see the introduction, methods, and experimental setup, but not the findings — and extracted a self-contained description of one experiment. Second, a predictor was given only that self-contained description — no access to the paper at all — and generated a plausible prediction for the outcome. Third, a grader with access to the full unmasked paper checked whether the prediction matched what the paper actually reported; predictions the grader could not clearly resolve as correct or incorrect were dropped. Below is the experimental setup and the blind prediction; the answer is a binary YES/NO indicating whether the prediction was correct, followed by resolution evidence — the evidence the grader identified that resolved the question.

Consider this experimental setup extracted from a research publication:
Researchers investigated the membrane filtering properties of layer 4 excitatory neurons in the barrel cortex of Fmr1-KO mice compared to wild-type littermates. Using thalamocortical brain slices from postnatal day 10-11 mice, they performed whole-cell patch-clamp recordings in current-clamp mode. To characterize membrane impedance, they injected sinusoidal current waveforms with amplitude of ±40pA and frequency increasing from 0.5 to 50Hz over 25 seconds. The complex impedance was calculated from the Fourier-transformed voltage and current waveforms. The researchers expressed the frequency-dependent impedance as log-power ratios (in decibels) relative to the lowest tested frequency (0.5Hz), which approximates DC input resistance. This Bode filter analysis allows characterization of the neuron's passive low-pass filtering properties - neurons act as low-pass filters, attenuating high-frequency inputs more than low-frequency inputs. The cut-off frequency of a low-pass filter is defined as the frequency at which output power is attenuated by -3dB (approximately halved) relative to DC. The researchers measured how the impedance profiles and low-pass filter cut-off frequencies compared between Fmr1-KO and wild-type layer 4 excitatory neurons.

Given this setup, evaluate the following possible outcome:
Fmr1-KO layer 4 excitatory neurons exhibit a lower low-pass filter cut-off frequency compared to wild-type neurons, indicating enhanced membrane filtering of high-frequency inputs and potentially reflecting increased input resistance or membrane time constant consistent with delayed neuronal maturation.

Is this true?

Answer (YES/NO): YES